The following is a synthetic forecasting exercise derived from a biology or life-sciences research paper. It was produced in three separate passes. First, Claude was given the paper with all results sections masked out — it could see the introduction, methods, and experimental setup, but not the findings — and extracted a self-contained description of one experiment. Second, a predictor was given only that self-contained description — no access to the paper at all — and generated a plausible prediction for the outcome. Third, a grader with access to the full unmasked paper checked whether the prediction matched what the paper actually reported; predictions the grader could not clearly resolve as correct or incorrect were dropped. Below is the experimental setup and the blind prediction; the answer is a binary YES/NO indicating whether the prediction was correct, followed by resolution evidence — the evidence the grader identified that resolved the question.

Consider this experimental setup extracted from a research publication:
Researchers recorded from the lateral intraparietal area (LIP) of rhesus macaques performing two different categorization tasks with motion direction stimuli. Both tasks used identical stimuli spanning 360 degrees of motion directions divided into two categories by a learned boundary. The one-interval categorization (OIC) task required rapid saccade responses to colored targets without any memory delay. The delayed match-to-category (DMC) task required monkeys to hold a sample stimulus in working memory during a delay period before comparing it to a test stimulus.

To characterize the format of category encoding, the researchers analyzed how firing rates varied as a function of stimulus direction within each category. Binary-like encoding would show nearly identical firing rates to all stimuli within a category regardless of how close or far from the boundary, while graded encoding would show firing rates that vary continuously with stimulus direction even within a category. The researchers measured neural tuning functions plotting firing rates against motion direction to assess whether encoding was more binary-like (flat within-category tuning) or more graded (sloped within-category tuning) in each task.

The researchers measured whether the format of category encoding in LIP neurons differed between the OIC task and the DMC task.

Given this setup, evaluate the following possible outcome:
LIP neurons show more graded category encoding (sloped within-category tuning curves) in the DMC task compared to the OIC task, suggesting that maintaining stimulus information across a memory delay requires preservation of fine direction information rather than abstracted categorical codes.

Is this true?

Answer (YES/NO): NO